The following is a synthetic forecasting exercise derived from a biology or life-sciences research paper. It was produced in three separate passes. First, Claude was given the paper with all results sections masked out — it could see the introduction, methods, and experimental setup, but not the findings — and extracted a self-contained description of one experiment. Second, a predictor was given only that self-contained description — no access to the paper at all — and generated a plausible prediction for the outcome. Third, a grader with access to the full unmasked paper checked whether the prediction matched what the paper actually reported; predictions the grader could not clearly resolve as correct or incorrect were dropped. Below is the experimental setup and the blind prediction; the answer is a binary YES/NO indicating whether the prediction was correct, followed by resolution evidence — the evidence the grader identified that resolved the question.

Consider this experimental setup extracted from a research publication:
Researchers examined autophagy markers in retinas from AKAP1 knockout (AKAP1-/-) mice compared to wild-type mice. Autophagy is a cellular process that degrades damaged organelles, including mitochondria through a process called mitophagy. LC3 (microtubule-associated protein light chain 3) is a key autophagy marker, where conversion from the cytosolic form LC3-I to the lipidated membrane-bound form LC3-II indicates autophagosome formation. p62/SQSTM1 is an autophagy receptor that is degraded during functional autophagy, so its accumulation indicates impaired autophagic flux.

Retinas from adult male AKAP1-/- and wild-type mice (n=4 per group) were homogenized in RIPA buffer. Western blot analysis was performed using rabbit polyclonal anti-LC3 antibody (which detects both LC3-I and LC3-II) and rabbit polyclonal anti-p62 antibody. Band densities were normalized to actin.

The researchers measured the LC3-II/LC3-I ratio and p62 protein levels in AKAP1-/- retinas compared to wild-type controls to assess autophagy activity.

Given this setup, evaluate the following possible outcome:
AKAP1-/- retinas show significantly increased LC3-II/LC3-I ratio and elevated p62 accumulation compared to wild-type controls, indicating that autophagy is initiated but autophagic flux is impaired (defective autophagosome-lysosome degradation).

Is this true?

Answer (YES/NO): NO